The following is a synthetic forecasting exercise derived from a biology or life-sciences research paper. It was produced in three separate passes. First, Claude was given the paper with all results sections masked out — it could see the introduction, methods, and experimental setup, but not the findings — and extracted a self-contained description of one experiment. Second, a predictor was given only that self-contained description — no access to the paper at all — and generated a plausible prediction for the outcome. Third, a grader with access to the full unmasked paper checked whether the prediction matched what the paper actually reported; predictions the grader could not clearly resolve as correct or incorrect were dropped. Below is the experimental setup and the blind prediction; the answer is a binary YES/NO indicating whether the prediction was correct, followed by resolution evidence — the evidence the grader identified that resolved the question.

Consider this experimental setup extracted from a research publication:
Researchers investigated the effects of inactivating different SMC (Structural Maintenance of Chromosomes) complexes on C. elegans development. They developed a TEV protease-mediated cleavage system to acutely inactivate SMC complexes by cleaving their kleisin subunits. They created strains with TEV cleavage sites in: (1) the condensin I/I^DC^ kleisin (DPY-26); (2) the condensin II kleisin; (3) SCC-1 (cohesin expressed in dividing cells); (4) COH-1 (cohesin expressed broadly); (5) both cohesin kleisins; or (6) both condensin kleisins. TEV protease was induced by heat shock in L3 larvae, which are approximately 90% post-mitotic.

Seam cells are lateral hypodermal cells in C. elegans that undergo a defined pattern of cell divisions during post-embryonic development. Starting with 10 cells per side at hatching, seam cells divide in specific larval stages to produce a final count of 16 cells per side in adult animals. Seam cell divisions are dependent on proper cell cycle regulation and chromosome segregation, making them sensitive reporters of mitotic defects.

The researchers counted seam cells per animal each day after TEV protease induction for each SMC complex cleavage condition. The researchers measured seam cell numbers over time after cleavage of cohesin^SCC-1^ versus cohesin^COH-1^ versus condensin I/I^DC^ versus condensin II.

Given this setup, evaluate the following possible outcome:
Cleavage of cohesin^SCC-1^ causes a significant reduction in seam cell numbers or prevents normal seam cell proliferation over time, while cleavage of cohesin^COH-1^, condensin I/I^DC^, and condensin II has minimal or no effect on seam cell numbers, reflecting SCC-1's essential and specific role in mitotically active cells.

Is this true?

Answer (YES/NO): NO